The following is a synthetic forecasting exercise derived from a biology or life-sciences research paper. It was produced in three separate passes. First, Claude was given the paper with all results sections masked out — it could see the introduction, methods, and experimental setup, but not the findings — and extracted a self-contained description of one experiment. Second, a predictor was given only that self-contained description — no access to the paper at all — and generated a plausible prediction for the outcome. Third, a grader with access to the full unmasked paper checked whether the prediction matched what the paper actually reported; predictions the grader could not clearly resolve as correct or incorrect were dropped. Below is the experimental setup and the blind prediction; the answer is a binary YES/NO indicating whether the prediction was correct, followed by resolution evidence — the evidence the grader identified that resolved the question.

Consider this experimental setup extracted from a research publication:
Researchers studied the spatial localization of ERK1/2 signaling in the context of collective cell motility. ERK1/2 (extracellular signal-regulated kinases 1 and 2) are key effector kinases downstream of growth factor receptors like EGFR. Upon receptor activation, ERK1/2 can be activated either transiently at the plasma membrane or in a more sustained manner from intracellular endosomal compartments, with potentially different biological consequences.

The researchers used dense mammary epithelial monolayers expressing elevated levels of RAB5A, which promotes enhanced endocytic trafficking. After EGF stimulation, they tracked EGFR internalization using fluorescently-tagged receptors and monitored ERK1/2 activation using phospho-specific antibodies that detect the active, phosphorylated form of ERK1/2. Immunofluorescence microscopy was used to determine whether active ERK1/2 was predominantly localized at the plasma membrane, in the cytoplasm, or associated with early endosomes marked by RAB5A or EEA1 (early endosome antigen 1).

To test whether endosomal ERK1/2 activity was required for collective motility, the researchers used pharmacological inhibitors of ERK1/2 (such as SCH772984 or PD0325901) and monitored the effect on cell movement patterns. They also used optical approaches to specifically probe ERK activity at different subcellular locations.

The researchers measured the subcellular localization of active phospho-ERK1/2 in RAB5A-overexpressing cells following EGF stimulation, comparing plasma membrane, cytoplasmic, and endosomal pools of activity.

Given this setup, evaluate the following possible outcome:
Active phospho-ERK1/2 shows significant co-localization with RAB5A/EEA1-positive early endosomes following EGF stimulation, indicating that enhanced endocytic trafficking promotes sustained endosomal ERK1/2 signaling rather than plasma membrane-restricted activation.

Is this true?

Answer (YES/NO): YES